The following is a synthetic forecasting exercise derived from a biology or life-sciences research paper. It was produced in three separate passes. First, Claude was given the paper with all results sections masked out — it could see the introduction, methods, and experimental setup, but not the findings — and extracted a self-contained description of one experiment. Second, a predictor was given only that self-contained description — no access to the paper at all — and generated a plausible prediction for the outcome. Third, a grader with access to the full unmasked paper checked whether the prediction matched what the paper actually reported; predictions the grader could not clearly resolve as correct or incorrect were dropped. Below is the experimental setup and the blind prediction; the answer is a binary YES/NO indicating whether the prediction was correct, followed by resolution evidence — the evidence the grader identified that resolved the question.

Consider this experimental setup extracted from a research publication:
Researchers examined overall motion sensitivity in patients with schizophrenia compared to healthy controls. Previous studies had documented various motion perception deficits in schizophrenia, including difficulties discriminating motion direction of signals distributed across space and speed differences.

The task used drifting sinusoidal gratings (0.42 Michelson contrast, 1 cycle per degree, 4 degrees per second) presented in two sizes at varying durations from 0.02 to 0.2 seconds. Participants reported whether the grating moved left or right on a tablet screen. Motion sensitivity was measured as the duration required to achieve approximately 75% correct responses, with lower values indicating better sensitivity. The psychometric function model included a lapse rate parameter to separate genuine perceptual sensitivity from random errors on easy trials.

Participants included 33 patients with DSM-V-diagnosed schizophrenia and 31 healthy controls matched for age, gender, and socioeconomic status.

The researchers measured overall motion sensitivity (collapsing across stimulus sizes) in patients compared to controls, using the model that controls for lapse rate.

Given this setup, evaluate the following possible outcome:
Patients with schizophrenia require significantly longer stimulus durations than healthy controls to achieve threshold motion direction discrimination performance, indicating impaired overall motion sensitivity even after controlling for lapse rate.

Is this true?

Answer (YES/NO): YES